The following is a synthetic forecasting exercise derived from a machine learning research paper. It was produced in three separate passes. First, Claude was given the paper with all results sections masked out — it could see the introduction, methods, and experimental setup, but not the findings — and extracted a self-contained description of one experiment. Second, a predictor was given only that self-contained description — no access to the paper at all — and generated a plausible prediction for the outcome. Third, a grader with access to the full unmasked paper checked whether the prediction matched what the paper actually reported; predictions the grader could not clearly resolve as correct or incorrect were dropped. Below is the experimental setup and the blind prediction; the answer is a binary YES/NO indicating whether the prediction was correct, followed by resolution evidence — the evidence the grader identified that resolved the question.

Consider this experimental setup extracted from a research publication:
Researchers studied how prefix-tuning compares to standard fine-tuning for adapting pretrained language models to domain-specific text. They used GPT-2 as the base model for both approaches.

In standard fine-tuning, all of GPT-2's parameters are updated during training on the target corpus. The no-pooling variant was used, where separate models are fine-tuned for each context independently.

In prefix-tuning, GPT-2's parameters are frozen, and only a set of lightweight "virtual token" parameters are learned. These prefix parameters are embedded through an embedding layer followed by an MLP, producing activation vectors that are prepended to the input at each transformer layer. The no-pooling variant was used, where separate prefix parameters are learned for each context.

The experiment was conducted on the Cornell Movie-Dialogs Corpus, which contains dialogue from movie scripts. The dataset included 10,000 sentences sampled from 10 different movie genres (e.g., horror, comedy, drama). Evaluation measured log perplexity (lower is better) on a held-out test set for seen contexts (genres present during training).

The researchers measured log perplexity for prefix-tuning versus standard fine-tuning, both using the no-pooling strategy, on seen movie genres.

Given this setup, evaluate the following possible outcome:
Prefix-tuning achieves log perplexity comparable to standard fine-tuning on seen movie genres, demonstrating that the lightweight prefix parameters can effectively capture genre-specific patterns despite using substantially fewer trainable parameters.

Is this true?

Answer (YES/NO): NO